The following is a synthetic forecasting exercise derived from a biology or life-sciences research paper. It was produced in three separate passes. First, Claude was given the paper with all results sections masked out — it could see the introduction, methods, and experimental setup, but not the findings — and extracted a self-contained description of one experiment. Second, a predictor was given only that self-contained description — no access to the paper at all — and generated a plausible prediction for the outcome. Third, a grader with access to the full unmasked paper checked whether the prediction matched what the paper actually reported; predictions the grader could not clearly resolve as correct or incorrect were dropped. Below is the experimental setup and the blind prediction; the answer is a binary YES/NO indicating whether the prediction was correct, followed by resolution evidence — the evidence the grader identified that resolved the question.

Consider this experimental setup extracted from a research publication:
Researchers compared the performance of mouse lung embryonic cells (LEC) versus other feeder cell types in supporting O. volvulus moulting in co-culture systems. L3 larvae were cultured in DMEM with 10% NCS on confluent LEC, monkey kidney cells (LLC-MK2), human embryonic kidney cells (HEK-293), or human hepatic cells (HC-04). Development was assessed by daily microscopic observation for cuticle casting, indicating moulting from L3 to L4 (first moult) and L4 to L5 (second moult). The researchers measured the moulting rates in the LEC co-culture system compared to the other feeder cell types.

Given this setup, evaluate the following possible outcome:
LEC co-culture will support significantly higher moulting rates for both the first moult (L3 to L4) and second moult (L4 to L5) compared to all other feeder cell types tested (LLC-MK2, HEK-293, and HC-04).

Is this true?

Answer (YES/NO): NO